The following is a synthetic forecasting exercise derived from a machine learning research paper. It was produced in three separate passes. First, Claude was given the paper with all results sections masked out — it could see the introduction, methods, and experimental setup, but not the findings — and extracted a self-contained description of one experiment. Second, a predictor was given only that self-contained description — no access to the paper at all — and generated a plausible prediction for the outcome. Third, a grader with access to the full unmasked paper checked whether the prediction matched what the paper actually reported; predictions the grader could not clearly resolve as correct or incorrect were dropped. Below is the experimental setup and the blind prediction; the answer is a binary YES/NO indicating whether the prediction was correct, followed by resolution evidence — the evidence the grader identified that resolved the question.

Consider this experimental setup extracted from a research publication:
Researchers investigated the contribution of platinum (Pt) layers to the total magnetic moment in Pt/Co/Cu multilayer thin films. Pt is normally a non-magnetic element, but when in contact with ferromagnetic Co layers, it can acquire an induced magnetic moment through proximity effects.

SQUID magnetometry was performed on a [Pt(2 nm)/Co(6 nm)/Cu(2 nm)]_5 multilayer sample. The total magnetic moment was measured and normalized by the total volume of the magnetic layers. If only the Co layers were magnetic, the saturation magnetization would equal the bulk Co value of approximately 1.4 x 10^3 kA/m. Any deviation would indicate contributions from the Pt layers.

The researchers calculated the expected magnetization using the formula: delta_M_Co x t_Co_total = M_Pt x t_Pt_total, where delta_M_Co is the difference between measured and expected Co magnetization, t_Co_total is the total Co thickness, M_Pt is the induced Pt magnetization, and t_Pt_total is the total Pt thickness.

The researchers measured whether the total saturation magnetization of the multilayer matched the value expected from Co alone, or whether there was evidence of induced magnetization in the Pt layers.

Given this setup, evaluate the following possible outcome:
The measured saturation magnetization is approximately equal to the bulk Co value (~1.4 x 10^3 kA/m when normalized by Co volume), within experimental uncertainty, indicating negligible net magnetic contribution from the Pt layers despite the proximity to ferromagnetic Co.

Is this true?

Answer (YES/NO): NO